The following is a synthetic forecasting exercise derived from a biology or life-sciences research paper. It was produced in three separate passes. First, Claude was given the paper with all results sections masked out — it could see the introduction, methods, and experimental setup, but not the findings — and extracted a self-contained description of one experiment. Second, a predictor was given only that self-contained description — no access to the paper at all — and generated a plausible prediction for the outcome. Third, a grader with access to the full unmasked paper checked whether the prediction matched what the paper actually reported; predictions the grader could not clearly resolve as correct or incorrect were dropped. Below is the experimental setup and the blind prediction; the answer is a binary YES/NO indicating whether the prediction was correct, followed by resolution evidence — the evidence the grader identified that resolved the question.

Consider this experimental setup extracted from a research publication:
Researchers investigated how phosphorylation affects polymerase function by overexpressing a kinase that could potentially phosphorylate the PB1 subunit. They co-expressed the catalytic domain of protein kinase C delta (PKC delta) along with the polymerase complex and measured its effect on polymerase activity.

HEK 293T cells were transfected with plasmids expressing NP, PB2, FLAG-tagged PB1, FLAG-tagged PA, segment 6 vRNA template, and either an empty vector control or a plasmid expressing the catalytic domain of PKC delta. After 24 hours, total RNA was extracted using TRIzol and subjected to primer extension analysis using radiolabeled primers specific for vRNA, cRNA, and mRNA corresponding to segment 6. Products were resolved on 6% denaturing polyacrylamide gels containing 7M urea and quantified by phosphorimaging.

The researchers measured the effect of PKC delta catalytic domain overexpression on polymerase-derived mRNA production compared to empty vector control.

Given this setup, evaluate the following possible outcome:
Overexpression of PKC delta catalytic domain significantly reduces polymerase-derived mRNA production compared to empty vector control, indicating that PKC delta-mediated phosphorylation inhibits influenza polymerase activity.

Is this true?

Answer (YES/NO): YES